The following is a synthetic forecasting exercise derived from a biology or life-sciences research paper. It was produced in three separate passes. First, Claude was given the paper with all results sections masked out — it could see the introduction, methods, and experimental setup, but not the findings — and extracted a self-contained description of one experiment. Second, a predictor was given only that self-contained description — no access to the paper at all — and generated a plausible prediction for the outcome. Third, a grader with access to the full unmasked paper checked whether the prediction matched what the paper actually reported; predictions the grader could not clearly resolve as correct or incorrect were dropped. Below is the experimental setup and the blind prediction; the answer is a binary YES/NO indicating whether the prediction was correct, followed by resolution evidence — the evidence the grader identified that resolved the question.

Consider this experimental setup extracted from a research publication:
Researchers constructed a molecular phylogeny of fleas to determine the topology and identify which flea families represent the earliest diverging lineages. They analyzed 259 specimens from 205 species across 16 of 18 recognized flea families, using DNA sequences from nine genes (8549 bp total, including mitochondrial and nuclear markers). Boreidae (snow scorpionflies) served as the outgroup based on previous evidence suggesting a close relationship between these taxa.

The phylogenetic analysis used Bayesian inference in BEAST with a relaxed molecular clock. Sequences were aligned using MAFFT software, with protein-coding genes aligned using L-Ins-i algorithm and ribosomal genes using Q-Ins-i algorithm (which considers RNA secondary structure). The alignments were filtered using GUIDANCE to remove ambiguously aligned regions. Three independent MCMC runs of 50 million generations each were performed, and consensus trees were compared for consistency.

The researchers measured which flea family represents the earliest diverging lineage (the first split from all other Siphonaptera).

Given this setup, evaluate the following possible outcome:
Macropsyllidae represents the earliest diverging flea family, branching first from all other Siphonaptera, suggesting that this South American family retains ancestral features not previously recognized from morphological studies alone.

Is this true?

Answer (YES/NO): NO